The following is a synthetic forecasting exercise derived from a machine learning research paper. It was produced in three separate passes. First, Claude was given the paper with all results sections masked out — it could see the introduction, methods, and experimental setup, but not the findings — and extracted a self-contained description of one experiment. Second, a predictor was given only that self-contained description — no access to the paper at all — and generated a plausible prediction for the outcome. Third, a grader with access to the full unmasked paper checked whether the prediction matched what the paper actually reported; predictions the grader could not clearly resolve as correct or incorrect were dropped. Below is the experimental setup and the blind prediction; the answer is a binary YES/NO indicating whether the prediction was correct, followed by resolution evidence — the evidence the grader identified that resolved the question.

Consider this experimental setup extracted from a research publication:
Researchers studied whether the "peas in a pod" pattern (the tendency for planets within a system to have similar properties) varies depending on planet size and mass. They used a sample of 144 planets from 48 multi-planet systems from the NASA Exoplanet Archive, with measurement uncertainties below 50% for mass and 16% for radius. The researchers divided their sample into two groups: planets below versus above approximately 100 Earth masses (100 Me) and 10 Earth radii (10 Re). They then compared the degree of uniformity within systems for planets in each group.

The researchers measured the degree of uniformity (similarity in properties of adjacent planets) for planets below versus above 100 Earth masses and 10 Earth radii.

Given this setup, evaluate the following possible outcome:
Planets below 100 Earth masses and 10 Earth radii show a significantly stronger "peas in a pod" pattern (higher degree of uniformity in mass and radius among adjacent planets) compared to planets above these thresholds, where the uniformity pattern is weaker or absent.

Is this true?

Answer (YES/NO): YES